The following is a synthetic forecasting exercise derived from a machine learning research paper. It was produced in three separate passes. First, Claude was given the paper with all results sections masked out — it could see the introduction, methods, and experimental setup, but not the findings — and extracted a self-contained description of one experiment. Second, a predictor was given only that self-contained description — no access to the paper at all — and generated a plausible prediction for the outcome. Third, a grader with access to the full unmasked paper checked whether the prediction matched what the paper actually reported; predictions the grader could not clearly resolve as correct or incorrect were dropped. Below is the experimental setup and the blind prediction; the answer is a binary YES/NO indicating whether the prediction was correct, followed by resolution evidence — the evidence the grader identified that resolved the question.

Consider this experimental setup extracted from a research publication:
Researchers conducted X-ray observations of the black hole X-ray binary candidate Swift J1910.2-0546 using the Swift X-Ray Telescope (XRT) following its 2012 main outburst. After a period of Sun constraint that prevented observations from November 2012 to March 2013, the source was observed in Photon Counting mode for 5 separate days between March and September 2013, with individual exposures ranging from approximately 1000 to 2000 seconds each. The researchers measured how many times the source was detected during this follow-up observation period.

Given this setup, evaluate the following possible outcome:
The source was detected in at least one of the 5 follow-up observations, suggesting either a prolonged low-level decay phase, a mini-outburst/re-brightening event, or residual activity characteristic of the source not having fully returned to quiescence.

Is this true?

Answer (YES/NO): YES